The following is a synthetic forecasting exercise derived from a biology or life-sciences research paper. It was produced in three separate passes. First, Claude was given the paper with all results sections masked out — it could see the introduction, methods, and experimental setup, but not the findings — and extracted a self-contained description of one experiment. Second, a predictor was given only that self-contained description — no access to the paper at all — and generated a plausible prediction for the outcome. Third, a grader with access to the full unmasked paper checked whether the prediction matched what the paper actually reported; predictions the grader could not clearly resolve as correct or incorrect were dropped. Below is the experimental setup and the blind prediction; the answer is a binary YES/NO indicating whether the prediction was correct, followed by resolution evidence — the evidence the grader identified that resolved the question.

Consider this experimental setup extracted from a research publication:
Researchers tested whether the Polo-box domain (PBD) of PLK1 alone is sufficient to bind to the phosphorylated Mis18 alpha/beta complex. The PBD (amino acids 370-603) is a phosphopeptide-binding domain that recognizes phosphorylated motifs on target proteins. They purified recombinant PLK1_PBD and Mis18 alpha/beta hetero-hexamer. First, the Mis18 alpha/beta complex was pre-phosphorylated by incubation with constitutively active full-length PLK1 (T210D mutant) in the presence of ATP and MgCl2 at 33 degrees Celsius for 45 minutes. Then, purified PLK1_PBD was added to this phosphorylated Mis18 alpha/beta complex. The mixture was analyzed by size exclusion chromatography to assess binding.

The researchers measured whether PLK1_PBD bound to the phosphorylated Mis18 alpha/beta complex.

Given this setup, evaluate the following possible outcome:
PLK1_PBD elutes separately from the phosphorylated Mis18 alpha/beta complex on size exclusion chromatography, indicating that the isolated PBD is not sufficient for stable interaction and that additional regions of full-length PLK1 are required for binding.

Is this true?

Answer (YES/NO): NO